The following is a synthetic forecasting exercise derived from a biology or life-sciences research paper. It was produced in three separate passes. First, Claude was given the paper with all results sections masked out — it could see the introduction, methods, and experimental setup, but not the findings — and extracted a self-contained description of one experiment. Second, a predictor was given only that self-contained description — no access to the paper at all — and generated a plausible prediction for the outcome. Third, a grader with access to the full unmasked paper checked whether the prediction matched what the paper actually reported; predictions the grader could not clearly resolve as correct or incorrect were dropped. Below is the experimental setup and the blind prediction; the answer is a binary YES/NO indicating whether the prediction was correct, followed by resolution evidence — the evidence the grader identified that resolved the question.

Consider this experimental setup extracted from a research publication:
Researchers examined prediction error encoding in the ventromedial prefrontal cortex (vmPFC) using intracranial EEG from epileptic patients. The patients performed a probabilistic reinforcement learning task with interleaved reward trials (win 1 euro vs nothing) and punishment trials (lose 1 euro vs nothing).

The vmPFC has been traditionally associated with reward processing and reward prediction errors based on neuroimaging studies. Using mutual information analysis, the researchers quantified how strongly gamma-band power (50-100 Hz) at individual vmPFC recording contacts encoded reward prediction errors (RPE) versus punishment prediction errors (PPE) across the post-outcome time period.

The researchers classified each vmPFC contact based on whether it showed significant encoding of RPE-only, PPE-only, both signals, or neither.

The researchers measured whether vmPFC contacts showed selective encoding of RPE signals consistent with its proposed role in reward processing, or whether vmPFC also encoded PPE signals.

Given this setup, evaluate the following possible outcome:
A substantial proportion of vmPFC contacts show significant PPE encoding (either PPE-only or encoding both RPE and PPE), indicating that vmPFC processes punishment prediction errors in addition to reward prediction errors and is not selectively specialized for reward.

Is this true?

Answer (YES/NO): YES